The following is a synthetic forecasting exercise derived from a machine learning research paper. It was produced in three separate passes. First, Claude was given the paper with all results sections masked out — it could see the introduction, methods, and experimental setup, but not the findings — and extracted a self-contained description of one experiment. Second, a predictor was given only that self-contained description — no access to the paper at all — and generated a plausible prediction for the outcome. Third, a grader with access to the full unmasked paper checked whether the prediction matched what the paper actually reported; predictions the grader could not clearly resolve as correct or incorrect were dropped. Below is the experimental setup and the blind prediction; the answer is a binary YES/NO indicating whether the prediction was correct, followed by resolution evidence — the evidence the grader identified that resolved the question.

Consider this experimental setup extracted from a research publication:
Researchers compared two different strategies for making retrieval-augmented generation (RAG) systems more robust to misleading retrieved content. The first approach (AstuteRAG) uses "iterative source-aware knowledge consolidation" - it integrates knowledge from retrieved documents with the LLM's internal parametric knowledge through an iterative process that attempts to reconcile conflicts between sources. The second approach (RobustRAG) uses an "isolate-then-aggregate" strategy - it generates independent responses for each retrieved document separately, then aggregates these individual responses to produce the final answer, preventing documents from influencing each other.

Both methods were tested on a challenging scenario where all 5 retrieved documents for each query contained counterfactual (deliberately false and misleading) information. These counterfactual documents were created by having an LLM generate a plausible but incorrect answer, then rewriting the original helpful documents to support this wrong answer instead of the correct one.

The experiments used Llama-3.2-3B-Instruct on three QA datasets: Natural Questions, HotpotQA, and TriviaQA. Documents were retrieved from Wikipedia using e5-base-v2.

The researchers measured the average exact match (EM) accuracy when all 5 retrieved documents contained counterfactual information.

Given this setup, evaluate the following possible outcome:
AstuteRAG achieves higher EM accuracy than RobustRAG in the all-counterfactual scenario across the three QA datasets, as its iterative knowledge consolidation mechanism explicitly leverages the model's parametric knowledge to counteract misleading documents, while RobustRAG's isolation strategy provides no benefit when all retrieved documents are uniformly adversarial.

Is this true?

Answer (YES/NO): YES